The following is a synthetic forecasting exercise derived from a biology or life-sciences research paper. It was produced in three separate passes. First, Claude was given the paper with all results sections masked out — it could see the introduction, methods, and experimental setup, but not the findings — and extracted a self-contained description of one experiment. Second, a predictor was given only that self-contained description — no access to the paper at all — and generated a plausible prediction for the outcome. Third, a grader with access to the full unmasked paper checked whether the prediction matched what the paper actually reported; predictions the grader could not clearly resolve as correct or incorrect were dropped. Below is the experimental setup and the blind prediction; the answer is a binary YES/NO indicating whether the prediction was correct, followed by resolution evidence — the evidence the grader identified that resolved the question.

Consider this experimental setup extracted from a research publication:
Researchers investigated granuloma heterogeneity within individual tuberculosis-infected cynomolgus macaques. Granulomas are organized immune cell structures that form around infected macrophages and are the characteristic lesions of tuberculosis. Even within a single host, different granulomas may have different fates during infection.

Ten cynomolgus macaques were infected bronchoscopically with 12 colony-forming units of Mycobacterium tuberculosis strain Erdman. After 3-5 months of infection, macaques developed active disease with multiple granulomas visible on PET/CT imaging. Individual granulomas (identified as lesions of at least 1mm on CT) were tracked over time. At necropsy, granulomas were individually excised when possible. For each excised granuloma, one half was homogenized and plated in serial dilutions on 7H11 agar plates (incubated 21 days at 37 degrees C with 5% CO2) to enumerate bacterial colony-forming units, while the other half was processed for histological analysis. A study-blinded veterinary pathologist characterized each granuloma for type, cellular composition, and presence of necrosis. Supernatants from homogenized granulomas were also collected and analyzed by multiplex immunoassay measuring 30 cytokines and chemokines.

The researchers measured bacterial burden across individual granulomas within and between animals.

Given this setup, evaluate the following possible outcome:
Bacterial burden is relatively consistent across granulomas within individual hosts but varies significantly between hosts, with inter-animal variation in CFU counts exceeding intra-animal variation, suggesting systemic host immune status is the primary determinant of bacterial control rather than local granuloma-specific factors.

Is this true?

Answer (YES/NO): NO